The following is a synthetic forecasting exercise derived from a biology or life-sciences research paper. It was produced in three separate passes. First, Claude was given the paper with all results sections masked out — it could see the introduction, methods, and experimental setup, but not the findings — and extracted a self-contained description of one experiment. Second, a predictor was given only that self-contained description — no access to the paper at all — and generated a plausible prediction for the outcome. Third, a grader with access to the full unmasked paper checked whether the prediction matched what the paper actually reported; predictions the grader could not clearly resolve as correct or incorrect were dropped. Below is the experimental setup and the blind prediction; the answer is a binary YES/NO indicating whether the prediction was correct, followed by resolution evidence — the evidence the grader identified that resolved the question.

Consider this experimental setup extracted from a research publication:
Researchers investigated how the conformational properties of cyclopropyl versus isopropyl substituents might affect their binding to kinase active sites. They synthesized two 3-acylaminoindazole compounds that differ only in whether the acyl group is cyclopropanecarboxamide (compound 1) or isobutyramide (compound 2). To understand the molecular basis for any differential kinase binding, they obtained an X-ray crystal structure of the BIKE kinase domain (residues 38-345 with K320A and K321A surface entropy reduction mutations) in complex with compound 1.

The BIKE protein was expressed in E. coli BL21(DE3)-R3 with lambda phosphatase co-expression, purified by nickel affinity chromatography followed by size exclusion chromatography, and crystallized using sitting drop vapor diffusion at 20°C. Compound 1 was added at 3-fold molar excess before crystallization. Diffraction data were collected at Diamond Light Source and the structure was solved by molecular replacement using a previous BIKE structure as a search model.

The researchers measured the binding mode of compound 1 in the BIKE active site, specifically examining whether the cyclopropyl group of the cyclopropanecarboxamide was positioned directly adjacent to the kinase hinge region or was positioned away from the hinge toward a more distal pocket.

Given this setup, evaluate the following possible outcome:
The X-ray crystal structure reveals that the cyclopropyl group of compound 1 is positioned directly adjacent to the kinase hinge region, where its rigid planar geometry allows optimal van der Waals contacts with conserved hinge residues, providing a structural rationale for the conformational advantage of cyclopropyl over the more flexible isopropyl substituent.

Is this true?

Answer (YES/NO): NO